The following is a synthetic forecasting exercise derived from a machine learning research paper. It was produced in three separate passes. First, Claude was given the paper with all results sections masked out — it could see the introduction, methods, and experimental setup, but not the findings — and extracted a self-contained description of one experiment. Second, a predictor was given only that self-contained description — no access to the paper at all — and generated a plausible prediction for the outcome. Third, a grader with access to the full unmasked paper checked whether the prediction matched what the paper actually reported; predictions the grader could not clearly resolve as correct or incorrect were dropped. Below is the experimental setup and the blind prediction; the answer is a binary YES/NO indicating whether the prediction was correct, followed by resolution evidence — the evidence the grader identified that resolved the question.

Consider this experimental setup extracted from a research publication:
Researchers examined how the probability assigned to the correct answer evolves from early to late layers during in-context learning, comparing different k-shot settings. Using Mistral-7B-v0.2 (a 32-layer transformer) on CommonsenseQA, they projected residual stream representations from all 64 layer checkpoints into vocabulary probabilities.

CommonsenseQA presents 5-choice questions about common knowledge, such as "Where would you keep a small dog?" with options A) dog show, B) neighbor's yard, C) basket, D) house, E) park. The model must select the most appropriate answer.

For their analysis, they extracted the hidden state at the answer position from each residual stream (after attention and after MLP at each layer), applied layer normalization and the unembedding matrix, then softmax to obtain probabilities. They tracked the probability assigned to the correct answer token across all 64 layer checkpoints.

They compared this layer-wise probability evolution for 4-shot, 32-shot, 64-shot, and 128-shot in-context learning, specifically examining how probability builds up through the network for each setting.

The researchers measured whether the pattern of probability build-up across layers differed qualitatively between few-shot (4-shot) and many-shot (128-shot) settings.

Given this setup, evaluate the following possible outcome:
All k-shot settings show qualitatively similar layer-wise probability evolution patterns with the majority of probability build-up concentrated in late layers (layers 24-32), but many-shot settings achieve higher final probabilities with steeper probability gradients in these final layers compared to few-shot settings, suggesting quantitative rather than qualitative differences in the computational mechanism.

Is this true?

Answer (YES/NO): NO